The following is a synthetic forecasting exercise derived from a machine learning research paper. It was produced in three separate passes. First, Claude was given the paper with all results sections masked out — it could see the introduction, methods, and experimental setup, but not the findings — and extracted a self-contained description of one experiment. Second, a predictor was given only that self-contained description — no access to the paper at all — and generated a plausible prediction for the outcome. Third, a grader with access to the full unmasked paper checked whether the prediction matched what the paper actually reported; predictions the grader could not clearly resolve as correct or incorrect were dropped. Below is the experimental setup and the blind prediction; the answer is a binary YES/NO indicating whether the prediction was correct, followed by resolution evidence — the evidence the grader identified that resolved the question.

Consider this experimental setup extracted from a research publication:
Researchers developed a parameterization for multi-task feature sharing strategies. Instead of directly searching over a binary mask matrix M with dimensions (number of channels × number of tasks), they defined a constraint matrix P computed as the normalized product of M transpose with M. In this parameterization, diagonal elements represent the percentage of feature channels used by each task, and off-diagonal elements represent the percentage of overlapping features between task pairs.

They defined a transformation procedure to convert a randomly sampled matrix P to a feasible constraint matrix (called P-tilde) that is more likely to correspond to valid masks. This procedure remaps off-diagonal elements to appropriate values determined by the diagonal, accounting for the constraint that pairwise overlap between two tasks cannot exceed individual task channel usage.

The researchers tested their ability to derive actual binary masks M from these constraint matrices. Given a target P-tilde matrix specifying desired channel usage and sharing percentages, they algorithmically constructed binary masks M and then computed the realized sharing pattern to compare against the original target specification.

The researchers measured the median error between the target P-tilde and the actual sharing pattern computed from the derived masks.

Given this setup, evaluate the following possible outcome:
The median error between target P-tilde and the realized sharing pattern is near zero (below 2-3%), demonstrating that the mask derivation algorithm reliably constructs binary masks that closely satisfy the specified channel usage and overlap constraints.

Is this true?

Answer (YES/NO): YES